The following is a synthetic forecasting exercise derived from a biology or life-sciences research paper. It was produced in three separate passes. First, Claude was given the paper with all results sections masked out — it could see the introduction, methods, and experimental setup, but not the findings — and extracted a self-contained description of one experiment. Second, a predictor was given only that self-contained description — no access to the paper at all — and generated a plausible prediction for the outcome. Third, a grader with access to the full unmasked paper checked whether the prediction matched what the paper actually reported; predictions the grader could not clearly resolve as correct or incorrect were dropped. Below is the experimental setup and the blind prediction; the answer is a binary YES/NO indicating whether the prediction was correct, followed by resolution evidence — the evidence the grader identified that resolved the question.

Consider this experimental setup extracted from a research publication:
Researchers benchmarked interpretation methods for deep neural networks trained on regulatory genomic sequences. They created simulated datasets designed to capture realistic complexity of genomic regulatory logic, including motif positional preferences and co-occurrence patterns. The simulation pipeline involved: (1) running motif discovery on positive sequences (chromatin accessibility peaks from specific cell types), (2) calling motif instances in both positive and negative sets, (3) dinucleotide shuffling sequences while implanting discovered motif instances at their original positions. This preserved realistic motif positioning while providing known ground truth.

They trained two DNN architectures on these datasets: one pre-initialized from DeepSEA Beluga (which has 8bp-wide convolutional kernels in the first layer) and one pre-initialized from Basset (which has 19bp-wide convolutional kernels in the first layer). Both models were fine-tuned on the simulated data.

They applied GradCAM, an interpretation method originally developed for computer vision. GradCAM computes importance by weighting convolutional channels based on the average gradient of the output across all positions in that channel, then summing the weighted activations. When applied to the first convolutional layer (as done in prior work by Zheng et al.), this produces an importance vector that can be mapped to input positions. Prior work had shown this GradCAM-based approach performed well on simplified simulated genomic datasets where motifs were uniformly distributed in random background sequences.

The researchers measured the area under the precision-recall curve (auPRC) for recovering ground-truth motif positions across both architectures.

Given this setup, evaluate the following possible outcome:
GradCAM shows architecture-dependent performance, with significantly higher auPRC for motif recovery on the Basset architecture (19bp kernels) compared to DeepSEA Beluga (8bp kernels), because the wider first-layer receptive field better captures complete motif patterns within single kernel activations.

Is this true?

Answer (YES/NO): YES